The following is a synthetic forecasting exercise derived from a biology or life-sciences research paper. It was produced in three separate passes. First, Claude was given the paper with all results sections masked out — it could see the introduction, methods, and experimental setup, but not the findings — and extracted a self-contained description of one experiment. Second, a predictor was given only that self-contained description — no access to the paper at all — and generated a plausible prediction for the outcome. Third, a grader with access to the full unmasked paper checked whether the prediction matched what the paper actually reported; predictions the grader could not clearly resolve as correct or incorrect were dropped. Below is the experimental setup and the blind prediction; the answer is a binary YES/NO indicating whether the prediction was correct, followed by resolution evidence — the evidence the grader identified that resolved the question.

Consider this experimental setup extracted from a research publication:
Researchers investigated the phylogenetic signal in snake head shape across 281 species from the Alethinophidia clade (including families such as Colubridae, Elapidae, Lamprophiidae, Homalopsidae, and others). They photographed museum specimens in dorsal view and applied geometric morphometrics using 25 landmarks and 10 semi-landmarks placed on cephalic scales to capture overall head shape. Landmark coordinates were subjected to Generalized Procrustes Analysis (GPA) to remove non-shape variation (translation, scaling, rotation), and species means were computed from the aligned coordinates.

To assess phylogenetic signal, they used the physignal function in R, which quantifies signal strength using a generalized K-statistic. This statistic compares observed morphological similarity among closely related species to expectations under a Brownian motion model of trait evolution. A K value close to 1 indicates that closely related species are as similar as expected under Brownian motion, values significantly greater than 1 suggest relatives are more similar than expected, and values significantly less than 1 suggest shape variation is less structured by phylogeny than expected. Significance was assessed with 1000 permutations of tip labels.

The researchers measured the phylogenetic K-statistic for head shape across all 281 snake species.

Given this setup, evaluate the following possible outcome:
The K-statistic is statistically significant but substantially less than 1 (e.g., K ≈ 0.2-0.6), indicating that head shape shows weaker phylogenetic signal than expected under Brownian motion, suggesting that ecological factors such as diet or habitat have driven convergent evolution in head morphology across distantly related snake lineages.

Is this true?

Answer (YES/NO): NO